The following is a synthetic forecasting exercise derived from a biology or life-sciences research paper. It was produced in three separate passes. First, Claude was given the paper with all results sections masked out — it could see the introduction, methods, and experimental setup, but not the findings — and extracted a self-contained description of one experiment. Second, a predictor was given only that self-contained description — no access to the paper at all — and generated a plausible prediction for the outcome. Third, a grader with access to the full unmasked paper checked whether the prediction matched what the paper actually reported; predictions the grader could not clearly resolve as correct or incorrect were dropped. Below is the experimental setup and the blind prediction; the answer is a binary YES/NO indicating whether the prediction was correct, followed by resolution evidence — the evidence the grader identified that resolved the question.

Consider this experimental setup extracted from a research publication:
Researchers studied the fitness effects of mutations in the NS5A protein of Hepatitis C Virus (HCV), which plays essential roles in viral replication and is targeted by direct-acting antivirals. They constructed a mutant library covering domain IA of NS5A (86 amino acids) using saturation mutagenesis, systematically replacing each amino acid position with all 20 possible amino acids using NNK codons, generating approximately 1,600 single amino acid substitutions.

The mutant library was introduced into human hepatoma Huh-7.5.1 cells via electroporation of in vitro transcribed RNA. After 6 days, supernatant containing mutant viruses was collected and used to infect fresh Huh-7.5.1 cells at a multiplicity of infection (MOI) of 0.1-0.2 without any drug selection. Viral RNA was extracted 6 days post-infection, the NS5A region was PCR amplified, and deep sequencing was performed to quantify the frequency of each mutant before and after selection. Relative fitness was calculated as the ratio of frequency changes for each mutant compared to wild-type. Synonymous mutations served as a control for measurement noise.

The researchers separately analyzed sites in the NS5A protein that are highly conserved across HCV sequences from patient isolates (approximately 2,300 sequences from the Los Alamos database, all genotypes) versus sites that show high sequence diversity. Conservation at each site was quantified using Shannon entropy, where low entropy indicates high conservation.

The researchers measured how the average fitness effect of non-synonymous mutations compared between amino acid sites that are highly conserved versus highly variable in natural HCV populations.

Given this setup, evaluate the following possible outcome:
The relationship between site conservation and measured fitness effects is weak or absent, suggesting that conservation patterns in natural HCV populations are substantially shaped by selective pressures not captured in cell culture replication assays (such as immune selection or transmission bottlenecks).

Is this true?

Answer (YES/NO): NO